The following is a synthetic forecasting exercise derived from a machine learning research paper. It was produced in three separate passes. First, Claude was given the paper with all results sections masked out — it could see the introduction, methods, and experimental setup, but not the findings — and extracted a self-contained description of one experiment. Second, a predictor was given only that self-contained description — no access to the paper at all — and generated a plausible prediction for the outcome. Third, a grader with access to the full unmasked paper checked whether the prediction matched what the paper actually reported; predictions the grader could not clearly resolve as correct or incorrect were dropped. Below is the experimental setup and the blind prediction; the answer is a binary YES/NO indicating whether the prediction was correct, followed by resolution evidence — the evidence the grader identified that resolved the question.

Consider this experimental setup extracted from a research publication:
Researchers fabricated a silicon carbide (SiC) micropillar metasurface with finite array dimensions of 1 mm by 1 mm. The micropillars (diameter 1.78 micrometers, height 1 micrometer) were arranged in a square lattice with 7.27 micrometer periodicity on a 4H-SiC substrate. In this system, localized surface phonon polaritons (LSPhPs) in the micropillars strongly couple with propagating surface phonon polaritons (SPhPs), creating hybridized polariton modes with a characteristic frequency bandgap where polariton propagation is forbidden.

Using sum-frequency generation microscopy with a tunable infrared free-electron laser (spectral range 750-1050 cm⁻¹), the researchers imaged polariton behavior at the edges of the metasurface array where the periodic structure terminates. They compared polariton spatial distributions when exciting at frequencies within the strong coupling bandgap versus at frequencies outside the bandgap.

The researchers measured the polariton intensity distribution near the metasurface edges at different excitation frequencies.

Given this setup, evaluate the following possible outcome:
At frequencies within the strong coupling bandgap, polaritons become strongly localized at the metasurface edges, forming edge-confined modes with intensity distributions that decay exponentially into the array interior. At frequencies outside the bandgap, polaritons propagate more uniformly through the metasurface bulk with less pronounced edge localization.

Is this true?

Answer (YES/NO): YES